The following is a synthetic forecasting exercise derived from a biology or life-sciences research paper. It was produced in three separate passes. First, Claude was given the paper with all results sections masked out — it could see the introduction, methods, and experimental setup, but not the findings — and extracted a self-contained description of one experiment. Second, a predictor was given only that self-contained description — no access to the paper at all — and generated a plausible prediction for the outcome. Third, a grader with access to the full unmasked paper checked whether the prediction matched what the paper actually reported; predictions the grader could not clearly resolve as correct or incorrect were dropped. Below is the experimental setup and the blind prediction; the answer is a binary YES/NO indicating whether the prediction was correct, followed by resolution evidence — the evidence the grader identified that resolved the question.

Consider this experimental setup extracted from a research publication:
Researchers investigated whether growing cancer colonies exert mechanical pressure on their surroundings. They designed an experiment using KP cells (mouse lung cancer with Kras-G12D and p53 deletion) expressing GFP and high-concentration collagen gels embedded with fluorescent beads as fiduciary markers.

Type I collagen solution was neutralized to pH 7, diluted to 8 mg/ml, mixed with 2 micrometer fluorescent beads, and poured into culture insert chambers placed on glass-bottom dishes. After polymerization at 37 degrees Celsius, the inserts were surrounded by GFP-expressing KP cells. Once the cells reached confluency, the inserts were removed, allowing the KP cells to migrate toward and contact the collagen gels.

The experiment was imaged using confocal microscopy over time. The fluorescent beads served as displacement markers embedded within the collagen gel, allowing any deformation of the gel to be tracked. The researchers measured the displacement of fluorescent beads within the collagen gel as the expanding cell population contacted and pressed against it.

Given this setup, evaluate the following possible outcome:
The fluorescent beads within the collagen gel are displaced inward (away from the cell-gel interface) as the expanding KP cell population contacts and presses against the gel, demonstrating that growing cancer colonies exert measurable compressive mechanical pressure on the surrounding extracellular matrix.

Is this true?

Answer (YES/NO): YES